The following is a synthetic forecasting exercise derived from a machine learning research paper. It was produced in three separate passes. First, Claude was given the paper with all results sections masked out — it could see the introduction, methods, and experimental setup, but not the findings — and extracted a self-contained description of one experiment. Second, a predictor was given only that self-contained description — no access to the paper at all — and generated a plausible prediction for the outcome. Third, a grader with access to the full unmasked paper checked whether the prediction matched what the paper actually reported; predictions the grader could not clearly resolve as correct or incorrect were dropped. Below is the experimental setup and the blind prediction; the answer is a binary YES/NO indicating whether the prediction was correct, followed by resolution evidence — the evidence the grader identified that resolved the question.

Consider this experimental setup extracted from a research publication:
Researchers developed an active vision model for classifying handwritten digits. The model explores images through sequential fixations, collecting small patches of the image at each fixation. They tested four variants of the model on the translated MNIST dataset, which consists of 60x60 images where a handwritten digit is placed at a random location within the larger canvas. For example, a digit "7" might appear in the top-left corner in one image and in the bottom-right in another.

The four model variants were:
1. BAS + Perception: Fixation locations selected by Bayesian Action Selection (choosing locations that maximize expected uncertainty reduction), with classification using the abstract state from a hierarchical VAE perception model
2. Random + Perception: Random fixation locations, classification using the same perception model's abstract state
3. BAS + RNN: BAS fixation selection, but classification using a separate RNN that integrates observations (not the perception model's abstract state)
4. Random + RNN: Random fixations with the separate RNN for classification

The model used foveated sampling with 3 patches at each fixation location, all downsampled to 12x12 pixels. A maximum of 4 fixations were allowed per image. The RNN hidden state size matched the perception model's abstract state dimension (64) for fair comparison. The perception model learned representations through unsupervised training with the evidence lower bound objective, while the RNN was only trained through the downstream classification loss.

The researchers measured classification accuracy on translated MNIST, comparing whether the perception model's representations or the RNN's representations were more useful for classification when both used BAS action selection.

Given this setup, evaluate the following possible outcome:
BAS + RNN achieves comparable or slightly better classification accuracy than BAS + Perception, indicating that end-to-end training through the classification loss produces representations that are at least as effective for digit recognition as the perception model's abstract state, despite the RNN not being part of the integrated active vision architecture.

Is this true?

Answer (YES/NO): YES